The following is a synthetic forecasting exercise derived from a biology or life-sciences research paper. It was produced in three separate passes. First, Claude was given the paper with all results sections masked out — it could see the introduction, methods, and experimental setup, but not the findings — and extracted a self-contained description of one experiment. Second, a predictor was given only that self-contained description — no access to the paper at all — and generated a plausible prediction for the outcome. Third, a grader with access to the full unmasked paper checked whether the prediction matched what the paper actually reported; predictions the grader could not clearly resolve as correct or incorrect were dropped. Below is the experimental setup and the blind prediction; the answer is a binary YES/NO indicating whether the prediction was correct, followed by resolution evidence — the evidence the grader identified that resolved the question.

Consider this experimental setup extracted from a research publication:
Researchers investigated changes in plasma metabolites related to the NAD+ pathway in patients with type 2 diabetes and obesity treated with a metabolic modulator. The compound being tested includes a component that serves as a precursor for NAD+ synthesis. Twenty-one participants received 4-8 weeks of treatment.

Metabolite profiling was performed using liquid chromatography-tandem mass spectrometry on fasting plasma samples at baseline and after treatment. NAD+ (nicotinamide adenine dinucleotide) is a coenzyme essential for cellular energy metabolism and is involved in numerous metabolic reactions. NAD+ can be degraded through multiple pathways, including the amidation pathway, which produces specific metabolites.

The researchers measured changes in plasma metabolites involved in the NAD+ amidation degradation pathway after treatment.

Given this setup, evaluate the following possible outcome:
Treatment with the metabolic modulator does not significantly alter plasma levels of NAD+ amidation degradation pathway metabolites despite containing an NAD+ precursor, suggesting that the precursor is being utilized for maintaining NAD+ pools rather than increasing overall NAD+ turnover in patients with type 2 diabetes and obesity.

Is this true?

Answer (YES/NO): NO